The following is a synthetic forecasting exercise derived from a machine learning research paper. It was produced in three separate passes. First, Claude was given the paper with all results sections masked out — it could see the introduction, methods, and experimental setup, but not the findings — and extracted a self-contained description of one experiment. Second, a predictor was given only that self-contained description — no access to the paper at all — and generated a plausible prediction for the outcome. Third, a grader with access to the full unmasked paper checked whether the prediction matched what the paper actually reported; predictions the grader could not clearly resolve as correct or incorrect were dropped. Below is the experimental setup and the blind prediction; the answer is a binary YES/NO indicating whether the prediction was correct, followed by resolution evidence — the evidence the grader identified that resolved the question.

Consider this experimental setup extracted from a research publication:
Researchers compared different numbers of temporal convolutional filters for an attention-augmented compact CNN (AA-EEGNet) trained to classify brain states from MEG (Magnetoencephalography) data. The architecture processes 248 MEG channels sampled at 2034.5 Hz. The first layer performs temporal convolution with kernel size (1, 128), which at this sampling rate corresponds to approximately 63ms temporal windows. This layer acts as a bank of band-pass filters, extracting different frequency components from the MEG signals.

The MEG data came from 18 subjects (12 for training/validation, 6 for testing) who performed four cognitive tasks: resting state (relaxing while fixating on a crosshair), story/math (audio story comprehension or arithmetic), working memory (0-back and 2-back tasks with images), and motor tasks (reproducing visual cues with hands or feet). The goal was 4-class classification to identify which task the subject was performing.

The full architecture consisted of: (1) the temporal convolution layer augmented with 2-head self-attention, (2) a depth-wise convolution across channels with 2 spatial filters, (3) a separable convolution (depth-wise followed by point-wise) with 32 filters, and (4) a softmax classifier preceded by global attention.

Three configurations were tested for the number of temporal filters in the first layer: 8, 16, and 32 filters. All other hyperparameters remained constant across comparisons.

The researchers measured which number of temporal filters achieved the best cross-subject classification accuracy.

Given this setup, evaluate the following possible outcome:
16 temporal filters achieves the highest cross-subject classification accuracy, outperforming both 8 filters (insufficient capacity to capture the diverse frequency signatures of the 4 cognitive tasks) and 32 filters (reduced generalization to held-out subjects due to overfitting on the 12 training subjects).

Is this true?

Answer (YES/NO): YES